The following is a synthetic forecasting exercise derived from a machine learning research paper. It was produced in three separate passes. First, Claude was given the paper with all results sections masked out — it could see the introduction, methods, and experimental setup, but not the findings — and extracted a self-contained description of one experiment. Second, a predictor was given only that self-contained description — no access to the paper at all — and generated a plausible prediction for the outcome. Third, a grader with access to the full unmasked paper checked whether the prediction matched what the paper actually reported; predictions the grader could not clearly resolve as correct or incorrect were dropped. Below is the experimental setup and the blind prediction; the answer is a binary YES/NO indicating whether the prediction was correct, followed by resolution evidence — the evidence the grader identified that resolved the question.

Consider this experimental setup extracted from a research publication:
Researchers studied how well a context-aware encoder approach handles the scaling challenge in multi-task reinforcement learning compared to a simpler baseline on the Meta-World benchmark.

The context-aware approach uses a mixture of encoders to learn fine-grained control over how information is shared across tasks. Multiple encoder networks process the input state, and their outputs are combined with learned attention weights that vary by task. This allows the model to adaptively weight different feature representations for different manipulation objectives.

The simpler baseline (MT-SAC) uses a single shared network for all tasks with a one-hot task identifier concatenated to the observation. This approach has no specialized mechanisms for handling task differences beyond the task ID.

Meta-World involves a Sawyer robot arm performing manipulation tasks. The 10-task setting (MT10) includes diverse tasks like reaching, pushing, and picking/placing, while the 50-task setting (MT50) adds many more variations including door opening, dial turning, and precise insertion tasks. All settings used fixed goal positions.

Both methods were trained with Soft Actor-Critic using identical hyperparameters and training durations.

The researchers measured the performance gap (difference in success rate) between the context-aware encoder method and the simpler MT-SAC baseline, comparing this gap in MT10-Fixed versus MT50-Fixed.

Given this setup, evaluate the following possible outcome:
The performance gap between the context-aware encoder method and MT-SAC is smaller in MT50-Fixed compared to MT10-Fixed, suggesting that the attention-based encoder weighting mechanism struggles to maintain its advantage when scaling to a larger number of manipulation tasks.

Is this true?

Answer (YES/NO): YES